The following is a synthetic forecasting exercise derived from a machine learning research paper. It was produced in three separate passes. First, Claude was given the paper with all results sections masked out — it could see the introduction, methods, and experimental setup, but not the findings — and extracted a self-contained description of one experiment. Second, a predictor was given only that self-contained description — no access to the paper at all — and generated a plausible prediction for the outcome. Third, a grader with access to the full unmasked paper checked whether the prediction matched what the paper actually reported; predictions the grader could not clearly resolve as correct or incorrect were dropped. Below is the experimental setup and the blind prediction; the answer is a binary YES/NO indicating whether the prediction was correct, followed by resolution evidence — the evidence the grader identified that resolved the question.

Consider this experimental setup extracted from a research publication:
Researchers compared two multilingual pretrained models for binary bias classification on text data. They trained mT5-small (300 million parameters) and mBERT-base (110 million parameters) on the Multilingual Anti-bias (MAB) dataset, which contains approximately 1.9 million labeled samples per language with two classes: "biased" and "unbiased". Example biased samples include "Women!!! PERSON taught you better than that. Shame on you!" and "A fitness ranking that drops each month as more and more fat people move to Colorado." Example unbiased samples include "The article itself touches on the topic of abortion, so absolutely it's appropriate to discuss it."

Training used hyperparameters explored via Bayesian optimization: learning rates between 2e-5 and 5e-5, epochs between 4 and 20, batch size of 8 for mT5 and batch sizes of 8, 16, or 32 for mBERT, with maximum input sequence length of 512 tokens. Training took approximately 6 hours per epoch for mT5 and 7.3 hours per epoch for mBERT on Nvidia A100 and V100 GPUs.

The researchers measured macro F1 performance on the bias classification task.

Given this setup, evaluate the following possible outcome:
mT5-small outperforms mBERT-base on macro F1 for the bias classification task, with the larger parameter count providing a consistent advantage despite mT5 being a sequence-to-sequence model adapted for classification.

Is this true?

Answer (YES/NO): YES